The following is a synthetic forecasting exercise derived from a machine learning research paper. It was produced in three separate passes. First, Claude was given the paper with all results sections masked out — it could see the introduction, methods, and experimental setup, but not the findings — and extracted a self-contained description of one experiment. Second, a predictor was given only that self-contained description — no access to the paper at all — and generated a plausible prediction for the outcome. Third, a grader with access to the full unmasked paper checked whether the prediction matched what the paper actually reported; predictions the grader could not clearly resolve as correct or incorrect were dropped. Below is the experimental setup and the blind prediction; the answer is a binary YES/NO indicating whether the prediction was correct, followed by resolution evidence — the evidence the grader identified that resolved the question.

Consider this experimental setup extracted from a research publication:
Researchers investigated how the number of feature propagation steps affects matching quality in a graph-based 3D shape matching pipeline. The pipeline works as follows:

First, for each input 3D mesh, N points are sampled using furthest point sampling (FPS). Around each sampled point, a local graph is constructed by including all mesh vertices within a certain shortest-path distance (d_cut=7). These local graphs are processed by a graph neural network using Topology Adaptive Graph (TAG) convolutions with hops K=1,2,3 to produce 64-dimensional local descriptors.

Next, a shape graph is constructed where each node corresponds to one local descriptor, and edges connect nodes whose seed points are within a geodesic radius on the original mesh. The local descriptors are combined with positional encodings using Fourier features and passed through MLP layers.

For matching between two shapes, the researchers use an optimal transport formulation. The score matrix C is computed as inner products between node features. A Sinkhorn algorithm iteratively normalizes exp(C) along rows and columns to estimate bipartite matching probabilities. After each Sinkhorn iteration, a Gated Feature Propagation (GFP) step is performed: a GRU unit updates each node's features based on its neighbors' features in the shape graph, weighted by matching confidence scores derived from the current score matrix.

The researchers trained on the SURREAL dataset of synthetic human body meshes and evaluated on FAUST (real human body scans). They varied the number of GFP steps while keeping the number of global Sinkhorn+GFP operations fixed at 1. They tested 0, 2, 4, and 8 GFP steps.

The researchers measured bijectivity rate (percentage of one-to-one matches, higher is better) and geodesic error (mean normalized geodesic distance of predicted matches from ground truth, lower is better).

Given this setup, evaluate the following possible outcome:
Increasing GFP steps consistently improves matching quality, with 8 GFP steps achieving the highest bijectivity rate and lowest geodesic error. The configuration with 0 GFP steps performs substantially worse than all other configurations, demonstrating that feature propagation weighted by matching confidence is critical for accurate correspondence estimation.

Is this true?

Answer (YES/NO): NO